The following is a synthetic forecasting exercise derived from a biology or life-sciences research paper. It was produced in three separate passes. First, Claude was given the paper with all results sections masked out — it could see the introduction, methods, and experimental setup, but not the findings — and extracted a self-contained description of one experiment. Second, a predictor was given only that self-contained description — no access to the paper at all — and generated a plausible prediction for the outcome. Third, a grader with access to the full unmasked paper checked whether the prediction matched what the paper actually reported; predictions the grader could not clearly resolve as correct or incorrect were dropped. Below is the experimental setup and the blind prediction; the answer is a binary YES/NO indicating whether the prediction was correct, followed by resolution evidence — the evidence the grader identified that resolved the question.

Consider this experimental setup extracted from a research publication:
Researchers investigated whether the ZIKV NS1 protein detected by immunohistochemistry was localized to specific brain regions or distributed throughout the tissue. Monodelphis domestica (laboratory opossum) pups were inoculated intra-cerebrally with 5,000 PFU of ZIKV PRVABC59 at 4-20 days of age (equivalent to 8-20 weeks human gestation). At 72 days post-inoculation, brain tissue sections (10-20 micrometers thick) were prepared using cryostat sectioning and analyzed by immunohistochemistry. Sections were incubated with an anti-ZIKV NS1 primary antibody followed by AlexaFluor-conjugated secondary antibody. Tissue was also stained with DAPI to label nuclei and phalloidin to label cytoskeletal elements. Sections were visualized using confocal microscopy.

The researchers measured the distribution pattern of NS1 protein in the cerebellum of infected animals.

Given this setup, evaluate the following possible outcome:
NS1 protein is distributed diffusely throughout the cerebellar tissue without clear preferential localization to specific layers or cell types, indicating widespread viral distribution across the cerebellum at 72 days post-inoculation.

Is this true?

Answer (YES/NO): YES